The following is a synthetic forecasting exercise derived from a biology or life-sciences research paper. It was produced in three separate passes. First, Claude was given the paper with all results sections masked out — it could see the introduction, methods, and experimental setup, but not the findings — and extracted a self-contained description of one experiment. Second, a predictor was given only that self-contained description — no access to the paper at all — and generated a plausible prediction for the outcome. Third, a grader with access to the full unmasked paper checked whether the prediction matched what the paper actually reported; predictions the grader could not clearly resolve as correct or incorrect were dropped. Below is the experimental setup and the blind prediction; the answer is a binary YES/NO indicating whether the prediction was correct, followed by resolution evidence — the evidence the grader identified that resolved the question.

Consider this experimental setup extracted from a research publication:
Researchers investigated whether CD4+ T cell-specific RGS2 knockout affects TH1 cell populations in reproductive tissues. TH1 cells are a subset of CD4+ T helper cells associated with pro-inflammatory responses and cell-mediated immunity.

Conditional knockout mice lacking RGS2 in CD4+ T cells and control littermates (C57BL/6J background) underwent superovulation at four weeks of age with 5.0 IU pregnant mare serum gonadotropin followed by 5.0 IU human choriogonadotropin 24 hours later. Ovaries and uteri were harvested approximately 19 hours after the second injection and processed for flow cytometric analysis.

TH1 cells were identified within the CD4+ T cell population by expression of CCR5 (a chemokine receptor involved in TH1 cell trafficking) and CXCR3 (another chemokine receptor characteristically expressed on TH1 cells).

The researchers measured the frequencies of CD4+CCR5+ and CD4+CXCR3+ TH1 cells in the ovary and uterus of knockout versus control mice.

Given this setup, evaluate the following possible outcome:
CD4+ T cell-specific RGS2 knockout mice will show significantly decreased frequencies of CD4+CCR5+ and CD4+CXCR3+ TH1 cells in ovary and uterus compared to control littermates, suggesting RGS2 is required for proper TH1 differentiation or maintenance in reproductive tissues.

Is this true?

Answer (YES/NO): NO